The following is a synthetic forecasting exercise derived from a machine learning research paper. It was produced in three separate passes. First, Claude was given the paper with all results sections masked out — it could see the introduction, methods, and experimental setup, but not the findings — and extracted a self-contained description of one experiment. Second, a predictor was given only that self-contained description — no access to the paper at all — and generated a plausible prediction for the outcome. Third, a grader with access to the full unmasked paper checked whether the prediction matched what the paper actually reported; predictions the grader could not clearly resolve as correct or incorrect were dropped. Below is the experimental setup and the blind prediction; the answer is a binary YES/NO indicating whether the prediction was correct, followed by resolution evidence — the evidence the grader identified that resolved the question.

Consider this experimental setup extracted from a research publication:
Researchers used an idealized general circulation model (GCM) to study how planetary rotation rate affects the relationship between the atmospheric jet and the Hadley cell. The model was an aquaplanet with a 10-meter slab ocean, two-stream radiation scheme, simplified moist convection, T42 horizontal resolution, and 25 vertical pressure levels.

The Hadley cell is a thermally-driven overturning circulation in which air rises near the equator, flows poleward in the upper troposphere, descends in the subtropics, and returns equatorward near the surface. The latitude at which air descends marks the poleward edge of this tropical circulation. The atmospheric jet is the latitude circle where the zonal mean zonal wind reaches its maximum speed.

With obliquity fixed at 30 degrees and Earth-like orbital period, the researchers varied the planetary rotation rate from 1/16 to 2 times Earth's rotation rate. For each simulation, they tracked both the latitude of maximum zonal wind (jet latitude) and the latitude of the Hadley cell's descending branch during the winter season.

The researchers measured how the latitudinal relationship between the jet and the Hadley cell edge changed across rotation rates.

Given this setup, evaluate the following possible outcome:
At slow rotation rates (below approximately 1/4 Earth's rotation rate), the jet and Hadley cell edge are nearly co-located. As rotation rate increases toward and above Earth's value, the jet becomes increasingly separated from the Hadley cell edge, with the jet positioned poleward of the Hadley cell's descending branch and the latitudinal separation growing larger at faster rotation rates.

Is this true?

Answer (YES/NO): NO